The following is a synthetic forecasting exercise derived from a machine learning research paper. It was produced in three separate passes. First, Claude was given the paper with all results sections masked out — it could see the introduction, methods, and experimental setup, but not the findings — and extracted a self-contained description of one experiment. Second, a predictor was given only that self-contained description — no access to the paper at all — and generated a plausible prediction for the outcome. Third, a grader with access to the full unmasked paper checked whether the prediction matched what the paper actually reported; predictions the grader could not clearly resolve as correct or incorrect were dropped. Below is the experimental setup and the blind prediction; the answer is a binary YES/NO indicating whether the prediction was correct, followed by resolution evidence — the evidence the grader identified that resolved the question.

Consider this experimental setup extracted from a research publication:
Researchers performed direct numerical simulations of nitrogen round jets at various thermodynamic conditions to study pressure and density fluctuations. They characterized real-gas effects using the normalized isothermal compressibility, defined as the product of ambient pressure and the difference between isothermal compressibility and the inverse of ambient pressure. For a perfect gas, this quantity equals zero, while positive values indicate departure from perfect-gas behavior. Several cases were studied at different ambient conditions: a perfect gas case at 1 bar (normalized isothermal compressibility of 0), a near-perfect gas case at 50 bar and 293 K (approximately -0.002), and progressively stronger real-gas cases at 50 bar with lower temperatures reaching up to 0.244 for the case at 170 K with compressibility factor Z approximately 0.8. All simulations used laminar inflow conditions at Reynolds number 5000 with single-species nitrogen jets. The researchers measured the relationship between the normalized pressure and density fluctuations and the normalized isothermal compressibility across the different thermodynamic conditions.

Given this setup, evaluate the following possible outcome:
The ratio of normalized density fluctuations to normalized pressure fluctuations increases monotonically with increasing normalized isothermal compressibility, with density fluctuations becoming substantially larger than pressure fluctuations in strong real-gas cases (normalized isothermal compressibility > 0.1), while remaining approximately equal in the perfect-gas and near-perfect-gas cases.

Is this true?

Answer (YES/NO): NO